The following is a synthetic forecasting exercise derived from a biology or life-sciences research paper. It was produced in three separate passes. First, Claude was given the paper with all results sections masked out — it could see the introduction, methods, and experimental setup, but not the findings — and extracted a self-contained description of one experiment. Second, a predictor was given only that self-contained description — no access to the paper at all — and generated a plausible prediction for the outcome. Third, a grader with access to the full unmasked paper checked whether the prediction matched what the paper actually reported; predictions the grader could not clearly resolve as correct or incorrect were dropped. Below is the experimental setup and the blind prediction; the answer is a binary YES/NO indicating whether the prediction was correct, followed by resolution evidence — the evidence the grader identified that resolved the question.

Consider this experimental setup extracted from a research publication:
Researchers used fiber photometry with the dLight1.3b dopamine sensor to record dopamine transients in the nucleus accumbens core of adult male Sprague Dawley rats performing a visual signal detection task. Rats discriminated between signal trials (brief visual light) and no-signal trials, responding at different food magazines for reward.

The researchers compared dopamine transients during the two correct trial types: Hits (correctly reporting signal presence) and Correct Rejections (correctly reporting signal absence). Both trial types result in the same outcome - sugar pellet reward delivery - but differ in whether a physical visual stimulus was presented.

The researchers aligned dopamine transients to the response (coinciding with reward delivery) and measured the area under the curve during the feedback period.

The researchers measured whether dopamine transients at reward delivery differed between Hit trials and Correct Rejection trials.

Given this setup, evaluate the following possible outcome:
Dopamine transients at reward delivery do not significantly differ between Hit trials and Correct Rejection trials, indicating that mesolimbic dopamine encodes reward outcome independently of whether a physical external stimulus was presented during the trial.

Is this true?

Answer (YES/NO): YES